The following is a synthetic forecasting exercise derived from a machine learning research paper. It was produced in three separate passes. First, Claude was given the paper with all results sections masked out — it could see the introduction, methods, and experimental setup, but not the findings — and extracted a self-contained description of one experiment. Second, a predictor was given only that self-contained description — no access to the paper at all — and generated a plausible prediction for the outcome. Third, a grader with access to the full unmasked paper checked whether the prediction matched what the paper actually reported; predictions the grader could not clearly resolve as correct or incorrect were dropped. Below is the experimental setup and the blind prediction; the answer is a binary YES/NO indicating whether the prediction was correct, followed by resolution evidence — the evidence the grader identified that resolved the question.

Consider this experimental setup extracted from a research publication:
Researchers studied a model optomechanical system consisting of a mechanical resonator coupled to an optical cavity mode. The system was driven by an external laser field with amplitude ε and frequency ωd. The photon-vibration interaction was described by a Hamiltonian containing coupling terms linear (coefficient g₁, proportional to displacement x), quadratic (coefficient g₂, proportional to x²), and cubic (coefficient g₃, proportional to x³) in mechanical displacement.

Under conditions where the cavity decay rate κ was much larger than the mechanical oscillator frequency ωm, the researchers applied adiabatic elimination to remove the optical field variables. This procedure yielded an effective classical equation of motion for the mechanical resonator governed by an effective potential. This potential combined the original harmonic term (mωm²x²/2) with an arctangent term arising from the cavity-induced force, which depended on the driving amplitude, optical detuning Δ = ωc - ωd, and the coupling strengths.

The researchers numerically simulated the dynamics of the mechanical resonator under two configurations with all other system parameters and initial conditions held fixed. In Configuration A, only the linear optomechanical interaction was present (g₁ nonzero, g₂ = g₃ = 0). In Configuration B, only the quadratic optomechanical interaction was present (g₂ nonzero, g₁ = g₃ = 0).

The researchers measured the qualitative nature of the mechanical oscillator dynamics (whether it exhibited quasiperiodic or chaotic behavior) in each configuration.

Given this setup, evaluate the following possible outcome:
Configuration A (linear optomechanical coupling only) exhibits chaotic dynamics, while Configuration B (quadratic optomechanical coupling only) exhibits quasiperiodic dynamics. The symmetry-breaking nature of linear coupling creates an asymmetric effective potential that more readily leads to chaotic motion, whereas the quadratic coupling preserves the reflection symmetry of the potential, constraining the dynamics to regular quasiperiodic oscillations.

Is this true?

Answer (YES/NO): NO